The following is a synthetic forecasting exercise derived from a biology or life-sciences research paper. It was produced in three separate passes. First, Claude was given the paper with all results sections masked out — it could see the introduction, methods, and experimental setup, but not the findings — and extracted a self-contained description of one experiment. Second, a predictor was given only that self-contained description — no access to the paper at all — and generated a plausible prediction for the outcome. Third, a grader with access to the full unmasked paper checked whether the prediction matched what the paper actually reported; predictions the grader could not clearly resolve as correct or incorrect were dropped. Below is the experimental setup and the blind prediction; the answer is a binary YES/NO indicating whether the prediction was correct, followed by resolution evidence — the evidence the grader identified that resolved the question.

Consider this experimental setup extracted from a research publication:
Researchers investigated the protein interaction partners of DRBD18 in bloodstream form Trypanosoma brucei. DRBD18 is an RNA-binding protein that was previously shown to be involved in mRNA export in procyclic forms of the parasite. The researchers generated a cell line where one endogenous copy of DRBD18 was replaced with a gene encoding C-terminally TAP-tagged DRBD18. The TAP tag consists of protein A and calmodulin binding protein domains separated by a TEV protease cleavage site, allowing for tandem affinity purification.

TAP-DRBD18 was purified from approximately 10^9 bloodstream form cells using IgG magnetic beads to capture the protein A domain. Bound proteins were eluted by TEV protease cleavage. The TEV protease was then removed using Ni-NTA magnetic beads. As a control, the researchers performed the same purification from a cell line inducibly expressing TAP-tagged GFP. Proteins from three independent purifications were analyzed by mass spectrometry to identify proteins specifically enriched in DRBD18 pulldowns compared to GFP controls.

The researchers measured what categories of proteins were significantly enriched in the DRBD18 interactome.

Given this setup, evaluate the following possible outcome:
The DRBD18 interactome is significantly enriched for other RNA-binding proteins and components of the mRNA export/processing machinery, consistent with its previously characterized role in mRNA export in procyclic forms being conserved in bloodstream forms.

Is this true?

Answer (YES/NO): YES